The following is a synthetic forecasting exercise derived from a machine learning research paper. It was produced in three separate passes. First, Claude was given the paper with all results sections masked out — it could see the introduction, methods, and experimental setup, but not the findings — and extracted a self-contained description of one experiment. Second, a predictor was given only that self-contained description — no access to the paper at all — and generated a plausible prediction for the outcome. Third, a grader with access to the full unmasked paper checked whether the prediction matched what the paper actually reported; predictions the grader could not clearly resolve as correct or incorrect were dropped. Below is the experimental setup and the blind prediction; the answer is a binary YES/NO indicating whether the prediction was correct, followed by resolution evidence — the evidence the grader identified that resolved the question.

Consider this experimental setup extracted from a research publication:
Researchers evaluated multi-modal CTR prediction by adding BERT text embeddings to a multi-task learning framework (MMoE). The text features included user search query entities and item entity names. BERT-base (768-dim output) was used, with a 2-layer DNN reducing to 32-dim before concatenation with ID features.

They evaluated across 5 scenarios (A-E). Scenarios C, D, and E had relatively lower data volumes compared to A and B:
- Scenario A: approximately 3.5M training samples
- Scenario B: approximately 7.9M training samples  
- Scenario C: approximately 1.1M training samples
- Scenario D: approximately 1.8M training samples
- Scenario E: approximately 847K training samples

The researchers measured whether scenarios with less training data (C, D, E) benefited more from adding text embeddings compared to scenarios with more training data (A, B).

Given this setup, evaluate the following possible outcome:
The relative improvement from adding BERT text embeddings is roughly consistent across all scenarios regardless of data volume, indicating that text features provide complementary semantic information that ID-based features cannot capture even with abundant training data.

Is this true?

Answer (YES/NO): NO